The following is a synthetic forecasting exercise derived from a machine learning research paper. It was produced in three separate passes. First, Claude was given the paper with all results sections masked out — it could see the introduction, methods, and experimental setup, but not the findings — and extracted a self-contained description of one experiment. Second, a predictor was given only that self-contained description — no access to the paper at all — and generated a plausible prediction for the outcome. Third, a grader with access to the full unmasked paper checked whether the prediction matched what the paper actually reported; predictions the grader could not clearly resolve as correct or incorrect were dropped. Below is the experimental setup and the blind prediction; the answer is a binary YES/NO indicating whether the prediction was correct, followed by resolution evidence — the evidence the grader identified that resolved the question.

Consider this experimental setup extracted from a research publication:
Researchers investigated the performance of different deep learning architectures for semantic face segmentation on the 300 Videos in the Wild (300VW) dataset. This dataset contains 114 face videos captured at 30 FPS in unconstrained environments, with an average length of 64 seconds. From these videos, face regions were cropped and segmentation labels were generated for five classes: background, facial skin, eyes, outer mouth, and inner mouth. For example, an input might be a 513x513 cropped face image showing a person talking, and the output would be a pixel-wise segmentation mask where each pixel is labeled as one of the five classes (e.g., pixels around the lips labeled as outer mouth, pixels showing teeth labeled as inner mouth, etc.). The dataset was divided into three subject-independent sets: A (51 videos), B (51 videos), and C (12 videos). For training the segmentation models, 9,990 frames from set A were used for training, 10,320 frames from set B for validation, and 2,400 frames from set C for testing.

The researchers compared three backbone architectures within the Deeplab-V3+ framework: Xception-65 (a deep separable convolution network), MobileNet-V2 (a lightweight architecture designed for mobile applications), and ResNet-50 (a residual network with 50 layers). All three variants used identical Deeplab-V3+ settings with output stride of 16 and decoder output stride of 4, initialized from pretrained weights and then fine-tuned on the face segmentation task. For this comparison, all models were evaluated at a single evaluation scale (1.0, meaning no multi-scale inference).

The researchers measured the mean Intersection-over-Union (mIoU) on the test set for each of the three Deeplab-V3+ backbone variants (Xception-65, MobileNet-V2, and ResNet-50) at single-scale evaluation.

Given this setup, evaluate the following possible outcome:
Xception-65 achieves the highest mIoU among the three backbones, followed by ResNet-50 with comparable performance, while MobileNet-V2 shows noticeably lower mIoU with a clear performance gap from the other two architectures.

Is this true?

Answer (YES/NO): NO